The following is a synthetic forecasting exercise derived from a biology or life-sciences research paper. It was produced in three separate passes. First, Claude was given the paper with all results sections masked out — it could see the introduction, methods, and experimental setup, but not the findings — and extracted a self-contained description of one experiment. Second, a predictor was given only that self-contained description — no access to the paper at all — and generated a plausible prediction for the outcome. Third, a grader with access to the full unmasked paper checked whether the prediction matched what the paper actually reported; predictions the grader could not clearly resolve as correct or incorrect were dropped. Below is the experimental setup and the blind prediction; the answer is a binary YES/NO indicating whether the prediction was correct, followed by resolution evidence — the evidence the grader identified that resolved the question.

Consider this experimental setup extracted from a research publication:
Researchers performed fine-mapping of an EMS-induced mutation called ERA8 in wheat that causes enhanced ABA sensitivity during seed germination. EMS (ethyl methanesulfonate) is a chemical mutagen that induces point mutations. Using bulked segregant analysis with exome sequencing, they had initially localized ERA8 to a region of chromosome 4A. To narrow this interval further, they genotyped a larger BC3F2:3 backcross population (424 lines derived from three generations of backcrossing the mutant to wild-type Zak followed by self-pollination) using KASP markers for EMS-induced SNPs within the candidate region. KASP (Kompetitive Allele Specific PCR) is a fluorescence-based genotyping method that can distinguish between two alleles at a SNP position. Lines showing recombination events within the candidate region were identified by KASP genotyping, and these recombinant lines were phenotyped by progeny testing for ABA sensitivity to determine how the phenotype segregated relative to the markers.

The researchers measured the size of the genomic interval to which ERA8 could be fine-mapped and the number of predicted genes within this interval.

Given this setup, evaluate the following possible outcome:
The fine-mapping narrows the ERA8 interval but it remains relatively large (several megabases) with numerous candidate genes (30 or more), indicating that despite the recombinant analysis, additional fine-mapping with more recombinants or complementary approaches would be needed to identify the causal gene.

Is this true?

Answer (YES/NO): YES